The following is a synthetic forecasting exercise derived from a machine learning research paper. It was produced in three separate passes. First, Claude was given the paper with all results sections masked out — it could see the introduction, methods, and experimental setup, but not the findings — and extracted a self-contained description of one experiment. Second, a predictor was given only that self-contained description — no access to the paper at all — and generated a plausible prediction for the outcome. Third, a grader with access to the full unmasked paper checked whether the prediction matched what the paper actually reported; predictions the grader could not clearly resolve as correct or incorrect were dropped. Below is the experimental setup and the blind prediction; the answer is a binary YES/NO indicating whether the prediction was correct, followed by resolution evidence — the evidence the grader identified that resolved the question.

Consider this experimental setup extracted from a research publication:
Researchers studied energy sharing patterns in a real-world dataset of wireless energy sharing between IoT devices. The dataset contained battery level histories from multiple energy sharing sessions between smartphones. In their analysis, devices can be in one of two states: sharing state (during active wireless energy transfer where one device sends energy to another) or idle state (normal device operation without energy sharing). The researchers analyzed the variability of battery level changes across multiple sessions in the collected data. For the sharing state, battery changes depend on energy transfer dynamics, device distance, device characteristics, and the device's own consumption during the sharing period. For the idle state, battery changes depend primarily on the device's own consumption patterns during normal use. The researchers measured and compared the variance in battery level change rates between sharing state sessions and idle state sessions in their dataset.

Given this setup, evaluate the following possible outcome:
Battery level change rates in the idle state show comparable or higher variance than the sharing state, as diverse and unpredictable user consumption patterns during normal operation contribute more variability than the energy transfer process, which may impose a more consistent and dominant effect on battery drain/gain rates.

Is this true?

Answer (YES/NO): NO